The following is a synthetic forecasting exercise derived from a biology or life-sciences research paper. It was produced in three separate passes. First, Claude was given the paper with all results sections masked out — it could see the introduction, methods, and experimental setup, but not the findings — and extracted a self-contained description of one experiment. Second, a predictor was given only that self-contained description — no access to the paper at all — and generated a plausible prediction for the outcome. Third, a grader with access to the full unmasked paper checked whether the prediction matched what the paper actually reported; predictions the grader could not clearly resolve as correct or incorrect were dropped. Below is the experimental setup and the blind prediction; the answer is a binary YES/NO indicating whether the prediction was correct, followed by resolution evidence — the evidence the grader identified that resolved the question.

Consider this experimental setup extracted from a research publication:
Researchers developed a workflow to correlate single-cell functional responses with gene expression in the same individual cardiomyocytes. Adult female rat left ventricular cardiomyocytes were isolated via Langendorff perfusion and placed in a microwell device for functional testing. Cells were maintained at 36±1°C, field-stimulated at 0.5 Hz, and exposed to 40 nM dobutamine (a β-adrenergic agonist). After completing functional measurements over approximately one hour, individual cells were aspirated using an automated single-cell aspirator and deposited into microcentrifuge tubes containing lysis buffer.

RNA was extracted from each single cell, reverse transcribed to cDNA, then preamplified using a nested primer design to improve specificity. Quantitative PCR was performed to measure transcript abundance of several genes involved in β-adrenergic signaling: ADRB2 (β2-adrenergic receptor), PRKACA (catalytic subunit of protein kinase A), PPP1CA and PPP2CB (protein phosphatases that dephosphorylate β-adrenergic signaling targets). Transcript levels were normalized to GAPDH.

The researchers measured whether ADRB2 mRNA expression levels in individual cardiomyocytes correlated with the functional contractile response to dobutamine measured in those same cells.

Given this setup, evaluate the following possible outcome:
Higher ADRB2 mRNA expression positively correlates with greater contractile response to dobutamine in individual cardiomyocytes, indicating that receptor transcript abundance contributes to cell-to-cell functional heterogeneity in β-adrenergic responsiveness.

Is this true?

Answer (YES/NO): NO